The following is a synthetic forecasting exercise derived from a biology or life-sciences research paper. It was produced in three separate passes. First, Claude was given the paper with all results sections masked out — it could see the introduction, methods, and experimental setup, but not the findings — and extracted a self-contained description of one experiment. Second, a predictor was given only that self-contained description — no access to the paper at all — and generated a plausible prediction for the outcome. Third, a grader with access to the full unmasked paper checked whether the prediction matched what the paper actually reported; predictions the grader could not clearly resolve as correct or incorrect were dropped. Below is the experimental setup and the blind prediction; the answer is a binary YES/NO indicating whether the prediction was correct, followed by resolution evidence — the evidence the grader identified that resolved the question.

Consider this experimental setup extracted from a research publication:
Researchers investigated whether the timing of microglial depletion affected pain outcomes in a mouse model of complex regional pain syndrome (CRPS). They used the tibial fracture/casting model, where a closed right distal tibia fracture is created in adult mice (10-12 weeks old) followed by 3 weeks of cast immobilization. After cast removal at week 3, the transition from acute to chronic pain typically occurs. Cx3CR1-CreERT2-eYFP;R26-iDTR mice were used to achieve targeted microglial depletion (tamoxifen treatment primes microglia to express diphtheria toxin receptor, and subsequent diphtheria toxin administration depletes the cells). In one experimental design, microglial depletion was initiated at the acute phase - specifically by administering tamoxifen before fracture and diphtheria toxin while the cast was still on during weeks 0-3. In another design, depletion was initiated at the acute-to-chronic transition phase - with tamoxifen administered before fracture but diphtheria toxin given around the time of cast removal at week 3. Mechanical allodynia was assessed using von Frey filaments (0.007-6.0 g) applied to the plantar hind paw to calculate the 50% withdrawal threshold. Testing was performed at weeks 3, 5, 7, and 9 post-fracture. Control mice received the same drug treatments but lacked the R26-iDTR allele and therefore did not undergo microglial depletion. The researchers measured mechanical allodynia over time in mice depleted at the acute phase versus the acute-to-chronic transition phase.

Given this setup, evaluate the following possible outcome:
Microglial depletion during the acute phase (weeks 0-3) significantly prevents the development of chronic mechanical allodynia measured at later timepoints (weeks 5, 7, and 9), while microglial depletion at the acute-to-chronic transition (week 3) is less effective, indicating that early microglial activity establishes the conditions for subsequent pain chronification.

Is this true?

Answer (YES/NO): NO